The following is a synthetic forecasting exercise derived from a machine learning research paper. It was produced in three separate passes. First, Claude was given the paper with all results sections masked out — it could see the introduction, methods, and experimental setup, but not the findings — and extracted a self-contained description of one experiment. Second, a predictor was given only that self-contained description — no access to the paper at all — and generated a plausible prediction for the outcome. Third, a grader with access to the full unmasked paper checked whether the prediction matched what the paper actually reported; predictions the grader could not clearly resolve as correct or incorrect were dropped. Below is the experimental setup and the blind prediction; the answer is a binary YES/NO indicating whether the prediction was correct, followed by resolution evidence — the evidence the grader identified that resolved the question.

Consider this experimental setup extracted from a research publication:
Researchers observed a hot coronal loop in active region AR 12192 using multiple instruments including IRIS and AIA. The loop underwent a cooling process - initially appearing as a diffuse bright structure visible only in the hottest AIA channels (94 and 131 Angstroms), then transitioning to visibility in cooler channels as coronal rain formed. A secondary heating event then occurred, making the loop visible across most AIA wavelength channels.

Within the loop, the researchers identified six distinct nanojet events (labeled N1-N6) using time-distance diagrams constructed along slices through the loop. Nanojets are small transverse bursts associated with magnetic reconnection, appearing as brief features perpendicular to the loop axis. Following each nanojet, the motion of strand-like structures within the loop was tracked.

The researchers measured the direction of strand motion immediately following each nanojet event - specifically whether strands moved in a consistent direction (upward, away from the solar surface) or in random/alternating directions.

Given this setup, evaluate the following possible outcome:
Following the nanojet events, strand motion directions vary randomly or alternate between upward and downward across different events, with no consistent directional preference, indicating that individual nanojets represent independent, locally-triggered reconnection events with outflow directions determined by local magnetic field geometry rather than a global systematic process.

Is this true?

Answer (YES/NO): NO